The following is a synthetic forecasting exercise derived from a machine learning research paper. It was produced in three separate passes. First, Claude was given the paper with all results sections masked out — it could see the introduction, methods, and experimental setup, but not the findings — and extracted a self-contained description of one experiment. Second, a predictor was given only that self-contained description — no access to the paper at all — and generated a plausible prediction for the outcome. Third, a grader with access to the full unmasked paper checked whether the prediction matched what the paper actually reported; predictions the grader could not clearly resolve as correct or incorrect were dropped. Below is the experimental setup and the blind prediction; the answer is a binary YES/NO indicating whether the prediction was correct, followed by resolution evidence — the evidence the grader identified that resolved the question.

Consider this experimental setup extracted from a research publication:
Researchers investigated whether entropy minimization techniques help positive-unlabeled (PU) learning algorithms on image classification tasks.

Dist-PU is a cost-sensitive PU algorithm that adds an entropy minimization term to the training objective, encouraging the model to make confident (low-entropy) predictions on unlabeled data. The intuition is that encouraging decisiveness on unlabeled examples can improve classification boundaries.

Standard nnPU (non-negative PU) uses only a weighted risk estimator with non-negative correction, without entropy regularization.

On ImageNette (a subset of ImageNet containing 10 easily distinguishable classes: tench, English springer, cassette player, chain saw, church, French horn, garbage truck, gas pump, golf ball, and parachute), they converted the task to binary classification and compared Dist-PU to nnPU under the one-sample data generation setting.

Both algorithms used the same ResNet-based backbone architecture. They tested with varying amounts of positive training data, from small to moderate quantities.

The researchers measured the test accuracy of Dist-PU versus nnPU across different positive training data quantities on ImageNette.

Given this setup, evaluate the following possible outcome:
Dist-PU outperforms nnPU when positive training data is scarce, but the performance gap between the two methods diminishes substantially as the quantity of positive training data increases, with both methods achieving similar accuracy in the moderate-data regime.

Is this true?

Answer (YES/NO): NO